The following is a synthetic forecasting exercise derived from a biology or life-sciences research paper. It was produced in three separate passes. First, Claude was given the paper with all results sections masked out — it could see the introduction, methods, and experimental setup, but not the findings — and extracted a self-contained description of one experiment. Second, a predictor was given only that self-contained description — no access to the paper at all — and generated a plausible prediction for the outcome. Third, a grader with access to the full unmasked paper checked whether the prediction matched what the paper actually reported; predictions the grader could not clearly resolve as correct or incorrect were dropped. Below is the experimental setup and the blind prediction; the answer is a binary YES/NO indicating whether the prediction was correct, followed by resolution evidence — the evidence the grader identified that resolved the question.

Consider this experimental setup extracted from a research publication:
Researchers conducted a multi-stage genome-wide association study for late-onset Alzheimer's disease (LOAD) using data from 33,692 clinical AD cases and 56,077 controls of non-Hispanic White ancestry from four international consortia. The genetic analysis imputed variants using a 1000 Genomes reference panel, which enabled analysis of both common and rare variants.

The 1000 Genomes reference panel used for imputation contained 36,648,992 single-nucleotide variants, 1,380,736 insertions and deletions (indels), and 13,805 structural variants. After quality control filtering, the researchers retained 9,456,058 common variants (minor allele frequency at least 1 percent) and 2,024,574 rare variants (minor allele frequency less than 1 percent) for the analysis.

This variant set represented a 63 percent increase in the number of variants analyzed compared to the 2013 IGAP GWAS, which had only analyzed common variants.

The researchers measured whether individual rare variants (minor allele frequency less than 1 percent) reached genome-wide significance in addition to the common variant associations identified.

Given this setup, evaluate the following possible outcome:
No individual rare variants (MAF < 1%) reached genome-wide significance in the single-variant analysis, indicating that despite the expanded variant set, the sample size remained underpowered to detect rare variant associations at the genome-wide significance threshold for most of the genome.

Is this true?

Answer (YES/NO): NO